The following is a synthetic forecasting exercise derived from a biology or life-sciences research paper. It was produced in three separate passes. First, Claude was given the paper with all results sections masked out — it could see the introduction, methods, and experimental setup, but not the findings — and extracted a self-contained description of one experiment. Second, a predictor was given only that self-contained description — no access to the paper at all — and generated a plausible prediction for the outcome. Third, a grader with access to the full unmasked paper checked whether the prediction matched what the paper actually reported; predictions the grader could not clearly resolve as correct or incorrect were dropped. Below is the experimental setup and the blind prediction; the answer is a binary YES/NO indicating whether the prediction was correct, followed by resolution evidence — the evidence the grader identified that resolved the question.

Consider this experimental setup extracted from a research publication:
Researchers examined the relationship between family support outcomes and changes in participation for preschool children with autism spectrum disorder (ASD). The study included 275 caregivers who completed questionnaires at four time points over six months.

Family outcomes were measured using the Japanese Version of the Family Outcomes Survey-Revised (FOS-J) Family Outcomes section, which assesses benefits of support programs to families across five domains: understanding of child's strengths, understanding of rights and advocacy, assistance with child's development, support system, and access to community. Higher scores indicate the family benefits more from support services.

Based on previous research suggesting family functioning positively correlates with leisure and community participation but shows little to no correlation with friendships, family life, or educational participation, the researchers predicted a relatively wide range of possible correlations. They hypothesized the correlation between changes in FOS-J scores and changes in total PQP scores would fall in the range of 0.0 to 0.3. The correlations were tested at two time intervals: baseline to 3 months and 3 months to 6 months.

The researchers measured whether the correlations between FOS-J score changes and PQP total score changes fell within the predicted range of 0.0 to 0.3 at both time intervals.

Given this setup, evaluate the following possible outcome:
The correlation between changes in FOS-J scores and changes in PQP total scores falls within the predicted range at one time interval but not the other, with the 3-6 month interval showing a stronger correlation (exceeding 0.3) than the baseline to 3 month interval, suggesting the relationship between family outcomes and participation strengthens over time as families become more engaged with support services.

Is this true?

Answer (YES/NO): NO